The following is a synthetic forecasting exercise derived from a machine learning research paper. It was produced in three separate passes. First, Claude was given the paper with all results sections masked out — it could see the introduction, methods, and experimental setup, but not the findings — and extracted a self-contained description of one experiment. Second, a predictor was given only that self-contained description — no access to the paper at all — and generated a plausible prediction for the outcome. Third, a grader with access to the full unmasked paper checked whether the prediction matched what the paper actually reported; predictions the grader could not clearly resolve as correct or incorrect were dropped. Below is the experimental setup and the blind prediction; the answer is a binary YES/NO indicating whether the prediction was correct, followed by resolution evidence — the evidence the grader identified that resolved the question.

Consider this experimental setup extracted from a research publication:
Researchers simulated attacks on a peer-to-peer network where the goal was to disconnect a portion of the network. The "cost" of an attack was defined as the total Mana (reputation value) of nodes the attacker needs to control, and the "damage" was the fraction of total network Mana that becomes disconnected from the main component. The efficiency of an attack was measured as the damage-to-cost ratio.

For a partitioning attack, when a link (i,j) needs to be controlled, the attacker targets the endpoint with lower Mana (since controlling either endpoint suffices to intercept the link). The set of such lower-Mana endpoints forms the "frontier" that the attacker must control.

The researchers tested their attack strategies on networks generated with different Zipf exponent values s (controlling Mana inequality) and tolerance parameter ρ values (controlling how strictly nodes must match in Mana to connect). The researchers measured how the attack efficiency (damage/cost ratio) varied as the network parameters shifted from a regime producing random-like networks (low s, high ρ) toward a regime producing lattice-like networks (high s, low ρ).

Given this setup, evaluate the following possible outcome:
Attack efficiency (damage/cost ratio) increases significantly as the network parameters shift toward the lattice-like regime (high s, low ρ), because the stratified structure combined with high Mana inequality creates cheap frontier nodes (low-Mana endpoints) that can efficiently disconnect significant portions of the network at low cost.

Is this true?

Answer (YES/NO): NO